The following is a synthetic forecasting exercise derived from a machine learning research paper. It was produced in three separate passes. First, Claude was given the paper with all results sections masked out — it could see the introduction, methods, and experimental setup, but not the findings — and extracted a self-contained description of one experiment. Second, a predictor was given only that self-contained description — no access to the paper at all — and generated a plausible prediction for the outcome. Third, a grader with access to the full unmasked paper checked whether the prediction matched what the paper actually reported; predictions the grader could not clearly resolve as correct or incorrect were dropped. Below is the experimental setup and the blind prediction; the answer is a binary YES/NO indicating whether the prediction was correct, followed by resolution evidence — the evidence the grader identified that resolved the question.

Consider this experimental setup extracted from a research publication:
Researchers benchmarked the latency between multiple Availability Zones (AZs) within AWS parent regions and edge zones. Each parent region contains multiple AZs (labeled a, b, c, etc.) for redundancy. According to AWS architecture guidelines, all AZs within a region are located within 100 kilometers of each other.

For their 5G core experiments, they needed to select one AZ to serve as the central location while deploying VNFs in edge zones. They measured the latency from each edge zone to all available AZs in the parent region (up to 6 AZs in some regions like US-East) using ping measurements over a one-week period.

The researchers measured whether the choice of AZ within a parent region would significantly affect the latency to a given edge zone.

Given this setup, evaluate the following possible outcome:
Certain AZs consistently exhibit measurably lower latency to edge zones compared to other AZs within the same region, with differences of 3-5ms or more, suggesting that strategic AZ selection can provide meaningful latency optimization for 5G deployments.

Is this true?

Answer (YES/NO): NO